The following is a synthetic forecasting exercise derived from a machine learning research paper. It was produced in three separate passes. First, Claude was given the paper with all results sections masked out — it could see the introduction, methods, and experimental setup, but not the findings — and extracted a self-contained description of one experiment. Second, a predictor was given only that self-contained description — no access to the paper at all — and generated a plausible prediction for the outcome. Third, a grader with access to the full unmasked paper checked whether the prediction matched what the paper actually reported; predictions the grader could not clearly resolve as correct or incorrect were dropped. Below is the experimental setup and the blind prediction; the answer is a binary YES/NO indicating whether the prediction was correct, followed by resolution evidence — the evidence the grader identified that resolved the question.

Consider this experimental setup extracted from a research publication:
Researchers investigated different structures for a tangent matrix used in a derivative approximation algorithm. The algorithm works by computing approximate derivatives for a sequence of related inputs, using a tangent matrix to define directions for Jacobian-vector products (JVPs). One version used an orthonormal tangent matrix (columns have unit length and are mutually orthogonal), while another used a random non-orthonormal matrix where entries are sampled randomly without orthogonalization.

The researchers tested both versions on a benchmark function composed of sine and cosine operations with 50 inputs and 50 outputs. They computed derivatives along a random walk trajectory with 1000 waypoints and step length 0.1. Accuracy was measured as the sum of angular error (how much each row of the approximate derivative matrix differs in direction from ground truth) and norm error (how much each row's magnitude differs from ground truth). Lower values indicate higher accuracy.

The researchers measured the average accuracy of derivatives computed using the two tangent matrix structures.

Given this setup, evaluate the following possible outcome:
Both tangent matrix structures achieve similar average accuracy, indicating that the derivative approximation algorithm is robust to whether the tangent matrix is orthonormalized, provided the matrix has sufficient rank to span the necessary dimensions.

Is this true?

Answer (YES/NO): NO